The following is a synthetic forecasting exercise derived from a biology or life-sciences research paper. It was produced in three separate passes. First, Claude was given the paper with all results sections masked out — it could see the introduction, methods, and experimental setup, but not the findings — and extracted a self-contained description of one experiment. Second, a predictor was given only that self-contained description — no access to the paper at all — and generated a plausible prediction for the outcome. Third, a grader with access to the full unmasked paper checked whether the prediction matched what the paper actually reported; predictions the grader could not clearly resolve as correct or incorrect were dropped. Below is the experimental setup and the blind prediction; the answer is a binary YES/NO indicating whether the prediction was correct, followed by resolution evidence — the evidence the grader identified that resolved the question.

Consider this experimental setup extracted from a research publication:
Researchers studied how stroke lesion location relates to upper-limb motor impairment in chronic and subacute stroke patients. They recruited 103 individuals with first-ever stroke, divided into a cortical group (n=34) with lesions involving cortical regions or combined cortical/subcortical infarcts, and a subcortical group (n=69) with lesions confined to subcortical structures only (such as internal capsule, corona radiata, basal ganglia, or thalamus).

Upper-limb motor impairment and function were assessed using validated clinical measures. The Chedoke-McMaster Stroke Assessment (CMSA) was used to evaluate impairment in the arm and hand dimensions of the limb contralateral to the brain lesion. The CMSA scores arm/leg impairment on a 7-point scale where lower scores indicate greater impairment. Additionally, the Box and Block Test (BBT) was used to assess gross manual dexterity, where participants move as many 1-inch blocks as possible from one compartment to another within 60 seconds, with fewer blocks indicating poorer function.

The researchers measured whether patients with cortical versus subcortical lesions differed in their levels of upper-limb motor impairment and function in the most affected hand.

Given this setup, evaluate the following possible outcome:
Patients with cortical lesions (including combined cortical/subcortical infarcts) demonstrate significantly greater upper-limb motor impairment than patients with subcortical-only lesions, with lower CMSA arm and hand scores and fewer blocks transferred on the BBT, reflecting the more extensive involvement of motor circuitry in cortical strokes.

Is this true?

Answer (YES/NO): NO